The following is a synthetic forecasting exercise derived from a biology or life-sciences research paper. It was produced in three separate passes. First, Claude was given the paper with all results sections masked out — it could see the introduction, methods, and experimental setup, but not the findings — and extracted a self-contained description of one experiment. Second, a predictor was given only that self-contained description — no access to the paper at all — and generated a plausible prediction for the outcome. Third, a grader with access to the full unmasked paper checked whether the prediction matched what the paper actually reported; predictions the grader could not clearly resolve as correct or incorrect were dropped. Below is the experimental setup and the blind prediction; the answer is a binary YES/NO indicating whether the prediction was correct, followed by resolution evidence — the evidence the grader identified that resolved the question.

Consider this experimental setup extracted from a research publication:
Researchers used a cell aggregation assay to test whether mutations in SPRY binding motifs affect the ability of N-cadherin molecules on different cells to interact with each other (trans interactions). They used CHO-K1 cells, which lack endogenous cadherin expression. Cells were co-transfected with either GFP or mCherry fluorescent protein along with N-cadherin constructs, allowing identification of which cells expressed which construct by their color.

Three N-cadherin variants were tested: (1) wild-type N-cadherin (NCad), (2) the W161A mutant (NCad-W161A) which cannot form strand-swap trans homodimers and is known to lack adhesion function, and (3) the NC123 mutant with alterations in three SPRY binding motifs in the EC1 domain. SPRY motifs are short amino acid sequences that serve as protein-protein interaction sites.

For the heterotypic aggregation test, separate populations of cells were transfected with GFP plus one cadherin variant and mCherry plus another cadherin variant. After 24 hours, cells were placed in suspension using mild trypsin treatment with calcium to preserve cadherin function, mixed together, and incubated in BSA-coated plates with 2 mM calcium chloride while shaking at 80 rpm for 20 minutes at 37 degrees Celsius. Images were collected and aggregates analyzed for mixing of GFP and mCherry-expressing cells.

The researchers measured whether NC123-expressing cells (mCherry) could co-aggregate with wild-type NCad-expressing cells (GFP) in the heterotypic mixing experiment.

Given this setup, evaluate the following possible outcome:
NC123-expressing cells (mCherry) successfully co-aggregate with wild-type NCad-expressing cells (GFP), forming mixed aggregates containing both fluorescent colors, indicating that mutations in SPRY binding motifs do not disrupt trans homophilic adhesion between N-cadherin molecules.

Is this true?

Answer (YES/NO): YES